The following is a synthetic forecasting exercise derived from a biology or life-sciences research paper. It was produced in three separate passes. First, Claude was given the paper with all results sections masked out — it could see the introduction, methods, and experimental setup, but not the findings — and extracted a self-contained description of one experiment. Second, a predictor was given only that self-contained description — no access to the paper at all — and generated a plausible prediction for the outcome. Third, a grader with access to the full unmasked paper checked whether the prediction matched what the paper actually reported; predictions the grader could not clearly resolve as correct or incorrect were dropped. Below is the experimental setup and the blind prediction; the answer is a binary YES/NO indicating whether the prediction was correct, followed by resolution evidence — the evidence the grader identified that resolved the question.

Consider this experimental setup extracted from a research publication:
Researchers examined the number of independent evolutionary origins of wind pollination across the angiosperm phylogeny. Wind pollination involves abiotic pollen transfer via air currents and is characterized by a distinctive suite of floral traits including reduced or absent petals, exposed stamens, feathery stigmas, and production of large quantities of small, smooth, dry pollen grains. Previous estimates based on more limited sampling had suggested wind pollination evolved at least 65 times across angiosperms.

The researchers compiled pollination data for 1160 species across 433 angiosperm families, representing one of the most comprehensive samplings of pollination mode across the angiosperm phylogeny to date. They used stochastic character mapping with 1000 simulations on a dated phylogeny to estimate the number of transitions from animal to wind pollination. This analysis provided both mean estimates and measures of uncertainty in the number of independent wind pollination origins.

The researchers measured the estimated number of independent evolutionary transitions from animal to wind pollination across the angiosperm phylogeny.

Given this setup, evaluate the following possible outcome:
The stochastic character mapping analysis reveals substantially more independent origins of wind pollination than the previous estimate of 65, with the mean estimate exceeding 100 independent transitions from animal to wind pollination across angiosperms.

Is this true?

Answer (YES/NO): NO